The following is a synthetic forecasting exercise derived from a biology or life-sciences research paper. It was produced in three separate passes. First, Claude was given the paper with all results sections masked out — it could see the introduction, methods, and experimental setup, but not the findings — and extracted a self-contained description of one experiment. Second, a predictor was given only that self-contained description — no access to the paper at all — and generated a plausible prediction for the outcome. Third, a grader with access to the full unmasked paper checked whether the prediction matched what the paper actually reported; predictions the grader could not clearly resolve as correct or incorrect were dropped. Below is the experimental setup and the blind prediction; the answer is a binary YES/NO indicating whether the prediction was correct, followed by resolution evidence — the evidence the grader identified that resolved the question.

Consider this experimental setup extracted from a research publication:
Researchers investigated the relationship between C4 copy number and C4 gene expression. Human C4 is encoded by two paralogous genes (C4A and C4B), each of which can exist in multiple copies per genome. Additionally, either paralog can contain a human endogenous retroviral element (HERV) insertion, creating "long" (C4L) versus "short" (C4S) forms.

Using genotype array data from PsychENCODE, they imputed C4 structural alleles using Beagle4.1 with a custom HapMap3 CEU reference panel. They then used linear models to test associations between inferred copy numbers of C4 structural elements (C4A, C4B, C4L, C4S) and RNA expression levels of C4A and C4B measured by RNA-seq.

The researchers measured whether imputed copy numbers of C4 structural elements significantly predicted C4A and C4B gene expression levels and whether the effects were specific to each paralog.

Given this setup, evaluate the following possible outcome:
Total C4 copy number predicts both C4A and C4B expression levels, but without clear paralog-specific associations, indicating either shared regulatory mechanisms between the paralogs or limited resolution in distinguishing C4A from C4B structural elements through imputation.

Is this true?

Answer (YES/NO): NO